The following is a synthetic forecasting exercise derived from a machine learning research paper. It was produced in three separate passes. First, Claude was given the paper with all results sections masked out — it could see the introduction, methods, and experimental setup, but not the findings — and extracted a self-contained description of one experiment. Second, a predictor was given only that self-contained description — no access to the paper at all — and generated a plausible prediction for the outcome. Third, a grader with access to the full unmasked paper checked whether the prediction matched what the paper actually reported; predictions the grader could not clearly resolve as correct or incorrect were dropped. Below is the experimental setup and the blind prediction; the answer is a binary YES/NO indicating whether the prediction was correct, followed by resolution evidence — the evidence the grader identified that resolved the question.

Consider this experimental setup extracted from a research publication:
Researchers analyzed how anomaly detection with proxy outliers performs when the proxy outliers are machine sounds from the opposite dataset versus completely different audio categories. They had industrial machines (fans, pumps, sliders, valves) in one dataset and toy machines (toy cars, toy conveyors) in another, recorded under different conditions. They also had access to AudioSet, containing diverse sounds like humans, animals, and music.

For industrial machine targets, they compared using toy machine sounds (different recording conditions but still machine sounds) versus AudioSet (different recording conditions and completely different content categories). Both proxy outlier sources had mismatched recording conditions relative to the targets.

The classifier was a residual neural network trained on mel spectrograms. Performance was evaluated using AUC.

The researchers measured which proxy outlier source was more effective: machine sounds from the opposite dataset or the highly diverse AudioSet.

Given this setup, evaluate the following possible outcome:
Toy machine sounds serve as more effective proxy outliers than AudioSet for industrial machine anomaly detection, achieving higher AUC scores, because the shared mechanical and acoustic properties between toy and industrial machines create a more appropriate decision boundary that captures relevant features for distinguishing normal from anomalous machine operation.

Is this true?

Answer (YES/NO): NO